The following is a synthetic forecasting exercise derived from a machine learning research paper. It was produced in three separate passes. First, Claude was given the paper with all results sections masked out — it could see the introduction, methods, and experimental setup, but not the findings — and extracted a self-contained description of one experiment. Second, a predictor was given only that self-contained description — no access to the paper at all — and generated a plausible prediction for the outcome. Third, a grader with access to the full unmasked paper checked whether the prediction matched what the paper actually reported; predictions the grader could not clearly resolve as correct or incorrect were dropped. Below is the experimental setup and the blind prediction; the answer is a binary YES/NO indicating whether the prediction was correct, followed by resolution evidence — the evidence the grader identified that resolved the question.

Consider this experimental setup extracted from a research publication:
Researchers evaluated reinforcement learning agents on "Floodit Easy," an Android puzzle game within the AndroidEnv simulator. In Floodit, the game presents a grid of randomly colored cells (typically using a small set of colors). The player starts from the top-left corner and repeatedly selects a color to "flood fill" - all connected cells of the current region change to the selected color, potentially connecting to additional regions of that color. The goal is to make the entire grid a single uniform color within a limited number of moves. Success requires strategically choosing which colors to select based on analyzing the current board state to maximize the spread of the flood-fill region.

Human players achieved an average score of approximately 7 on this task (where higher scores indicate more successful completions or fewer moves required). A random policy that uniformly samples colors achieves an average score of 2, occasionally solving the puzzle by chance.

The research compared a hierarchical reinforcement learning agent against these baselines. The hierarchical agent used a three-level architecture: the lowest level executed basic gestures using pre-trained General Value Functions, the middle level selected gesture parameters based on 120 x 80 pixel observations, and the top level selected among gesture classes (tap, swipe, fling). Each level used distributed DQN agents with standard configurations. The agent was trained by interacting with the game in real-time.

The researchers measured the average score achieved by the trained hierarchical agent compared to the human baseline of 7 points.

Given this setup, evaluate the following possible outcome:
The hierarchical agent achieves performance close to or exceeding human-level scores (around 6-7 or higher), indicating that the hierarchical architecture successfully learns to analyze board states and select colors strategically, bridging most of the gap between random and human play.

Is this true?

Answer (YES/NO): YES